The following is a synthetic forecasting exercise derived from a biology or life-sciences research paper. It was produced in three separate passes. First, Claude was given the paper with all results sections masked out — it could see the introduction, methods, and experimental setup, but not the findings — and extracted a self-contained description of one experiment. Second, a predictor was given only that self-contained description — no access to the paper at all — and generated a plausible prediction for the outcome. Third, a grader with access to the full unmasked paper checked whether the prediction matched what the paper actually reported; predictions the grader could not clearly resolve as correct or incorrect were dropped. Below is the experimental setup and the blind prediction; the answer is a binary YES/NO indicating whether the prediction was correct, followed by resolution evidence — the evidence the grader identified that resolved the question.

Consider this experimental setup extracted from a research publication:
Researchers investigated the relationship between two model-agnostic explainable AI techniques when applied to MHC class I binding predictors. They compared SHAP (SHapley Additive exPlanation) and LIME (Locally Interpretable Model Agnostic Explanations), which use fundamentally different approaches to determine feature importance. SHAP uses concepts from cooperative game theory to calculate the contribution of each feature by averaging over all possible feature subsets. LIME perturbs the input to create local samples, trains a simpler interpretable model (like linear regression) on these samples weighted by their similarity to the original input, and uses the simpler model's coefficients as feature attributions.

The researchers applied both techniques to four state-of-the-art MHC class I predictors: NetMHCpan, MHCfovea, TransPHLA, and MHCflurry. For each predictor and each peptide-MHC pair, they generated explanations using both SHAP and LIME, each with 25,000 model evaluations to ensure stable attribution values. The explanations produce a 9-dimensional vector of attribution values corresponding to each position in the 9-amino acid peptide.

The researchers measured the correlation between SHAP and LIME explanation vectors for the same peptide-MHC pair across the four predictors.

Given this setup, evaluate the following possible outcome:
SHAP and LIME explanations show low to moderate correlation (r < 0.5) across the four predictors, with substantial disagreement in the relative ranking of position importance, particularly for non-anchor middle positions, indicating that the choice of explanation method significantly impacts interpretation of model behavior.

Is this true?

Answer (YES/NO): NO